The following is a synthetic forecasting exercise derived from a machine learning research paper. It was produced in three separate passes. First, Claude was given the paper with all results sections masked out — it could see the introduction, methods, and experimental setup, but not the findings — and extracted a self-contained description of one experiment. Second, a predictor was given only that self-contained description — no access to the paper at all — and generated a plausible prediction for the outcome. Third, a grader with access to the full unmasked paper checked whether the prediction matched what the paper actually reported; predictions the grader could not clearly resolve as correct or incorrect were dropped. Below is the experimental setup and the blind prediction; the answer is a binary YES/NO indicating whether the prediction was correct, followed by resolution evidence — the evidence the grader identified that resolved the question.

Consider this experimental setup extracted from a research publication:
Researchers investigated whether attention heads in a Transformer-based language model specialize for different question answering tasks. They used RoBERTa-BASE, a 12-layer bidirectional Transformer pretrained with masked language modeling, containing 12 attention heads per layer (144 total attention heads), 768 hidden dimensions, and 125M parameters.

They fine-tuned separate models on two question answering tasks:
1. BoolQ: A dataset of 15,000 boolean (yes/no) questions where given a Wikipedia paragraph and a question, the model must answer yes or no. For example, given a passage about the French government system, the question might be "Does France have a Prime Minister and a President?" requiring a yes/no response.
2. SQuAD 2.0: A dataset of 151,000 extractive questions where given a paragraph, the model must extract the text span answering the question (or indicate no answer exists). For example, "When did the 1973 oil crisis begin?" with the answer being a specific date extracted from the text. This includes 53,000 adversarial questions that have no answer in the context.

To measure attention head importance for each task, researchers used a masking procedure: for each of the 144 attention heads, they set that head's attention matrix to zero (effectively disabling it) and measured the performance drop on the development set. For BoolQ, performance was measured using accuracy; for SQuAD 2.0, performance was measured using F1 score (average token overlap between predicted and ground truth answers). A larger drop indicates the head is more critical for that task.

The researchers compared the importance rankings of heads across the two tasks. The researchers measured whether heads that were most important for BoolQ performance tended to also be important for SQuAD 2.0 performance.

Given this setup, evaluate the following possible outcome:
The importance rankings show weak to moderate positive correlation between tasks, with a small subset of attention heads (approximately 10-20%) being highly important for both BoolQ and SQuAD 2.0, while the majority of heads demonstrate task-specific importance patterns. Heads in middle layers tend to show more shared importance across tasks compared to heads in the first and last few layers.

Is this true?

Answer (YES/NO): NO